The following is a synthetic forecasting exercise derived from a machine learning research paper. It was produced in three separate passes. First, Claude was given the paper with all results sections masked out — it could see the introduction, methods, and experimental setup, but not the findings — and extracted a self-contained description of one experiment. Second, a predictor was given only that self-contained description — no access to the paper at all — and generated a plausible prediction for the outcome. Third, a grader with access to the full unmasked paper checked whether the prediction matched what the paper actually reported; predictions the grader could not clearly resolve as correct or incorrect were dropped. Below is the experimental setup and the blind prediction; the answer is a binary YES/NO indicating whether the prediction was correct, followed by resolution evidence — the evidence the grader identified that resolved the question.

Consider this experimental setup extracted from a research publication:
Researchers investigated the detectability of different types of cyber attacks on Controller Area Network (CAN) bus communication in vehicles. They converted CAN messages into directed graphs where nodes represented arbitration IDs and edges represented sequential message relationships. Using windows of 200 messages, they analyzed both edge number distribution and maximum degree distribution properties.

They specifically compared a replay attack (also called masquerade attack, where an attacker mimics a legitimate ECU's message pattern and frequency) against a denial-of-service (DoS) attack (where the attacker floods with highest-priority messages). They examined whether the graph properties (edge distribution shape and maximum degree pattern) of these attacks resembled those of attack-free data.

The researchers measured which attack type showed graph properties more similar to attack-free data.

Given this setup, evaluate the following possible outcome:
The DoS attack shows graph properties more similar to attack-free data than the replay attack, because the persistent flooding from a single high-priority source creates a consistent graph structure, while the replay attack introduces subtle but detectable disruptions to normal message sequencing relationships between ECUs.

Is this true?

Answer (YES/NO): NO